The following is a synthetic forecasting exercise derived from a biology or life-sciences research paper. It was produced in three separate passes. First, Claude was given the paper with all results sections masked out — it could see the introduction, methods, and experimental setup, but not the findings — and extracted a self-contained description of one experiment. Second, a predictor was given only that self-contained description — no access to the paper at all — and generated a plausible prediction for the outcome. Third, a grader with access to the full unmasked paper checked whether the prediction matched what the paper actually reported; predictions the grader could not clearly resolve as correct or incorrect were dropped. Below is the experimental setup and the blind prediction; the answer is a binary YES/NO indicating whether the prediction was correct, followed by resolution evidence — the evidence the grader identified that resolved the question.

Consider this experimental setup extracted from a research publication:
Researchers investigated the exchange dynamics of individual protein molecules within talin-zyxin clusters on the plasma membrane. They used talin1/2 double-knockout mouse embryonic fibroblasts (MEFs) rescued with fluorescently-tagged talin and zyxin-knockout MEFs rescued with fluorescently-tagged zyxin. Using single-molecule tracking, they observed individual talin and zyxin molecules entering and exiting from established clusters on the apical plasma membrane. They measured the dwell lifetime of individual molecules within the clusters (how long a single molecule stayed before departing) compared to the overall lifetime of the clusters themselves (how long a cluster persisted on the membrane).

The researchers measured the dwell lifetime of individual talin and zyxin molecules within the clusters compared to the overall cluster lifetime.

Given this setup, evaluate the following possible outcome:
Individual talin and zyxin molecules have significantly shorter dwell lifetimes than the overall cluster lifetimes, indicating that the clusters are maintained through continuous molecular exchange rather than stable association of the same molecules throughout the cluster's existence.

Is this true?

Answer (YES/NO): YES